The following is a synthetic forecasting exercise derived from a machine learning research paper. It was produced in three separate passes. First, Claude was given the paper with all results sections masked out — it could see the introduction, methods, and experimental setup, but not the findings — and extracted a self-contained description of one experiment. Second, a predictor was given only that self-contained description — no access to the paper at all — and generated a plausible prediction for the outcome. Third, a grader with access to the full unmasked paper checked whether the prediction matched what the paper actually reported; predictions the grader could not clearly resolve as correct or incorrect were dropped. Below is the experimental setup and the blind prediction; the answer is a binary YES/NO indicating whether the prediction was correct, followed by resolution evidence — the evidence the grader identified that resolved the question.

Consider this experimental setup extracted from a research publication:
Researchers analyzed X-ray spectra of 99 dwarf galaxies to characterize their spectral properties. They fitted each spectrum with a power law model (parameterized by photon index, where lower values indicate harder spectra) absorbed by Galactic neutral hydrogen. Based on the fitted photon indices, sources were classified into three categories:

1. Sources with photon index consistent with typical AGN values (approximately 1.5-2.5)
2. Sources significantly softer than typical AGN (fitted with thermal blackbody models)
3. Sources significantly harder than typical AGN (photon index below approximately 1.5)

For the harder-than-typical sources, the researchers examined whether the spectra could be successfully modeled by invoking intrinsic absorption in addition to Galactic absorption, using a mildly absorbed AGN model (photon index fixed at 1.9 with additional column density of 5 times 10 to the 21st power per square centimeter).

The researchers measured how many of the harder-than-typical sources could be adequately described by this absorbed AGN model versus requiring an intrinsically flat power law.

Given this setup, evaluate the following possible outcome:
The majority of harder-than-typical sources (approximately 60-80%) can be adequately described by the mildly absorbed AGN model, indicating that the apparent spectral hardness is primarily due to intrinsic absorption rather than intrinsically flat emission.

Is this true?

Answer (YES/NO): YES